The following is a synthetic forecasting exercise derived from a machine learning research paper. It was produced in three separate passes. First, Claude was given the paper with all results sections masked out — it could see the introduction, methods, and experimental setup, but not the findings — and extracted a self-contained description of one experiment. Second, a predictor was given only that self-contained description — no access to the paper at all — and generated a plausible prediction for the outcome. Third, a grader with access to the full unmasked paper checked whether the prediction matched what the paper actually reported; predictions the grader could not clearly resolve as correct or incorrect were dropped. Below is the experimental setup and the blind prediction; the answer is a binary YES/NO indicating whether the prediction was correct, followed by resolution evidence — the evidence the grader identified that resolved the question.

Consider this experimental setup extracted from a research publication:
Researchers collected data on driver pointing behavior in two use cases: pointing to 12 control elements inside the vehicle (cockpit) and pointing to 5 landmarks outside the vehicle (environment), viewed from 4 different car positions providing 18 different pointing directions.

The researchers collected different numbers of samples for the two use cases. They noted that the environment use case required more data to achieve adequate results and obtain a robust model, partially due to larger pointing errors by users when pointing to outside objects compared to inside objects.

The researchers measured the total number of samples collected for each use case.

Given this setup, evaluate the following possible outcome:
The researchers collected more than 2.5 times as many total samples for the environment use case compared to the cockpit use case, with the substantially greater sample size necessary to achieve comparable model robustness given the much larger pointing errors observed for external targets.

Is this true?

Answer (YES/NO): YES